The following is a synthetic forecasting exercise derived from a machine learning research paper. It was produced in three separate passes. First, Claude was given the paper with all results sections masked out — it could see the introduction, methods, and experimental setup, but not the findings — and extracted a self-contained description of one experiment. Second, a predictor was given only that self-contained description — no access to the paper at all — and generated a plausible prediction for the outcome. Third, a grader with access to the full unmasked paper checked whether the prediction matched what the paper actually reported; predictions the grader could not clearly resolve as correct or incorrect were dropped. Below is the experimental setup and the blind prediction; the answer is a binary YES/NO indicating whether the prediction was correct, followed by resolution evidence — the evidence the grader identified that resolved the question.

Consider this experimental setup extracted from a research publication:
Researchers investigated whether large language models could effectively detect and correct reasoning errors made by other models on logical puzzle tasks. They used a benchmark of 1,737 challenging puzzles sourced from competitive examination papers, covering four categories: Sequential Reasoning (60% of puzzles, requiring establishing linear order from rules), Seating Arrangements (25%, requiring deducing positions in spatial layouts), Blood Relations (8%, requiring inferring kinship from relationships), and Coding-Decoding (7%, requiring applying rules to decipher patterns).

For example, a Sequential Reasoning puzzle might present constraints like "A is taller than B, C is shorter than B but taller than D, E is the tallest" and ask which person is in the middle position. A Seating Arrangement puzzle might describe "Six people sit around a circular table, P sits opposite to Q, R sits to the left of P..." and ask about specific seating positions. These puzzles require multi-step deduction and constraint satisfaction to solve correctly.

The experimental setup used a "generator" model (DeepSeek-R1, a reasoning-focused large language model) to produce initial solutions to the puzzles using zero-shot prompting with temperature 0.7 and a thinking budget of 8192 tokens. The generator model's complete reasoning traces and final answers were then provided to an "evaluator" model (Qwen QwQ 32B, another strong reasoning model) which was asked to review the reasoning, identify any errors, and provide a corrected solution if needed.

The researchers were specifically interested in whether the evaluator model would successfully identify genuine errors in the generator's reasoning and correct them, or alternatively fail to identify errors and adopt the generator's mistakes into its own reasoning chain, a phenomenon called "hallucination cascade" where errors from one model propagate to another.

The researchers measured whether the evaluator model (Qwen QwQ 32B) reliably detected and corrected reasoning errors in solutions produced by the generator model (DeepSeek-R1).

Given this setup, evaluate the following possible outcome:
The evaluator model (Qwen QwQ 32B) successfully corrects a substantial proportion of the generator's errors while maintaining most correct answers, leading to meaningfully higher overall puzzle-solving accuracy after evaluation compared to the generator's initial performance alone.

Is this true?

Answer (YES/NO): NO